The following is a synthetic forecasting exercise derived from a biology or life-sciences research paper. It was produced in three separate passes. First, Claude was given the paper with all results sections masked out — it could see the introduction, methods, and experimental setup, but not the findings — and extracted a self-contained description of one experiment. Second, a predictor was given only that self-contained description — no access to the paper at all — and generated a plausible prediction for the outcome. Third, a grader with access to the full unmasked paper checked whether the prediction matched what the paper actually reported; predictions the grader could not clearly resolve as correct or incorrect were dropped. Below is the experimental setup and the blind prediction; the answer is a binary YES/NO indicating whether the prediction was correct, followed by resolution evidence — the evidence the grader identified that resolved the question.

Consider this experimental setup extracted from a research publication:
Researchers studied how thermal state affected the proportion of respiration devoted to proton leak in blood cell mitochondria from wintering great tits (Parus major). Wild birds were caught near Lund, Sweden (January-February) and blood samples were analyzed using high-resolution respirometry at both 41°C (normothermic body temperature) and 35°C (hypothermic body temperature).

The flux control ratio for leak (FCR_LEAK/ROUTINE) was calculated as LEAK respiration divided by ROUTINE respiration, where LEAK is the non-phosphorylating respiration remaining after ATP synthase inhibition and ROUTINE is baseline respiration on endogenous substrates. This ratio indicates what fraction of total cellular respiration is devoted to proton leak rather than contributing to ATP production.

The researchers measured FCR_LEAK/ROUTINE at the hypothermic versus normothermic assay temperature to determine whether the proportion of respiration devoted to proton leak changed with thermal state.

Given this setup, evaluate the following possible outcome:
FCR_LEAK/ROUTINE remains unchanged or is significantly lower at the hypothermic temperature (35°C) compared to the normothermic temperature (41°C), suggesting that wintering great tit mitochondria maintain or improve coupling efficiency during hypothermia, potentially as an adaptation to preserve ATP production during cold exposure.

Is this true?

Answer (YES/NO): YES